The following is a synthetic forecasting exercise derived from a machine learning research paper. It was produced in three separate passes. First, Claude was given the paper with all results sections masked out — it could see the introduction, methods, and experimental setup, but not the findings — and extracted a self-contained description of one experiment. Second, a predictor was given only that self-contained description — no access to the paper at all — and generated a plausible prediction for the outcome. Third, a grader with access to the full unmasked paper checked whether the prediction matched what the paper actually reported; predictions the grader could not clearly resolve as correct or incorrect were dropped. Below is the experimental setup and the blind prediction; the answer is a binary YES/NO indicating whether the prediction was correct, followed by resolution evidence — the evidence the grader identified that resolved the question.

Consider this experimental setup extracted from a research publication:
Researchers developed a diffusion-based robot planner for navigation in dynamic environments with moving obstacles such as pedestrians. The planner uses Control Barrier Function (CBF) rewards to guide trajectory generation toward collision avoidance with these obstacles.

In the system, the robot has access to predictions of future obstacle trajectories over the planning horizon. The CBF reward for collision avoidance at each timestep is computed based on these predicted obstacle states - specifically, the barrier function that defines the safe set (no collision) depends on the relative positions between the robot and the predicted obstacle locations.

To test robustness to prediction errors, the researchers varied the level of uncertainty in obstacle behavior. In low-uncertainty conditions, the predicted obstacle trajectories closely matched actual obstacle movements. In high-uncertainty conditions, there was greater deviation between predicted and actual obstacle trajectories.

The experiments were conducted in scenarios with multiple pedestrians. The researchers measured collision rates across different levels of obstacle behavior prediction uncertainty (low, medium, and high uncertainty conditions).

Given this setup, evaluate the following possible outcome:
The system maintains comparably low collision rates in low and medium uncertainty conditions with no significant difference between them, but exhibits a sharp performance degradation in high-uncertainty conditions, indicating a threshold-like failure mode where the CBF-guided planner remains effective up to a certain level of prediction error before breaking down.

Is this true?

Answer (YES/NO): NO